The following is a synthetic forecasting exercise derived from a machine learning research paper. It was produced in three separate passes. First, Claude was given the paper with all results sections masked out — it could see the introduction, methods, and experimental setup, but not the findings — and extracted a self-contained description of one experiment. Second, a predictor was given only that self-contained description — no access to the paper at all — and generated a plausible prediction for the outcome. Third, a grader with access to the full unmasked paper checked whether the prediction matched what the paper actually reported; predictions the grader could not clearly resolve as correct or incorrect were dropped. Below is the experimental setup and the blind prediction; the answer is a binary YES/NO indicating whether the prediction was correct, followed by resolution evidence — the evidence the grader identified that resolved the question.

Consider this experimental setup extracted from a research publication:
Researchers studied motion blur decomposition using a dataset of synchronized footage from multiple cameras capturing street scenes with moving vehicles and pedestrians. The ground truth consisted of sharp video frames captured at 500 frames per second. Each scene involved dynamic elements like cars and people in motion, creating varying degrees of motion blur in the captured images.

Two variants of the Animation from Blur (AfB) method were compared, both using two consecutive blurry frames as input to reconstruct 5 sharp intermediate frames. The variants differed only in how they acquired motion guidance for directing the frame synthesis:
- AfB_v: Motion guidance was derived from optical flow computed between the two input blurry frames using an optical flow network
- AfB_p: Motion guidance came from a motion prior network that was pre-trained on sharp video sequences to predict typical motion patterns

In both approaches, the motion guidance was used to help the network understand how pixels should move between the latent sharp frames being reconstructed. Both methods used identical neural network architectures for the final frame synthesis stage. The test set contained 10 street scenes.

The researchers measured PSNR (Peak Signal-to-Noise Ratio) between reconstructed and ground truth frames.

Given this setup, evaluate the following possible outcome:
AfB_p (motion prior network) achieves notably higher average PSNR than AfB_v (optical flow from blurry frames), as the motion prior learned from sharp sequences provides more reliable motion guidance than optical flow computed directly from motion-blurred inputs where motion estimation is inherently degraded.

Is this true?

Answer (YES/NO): NO